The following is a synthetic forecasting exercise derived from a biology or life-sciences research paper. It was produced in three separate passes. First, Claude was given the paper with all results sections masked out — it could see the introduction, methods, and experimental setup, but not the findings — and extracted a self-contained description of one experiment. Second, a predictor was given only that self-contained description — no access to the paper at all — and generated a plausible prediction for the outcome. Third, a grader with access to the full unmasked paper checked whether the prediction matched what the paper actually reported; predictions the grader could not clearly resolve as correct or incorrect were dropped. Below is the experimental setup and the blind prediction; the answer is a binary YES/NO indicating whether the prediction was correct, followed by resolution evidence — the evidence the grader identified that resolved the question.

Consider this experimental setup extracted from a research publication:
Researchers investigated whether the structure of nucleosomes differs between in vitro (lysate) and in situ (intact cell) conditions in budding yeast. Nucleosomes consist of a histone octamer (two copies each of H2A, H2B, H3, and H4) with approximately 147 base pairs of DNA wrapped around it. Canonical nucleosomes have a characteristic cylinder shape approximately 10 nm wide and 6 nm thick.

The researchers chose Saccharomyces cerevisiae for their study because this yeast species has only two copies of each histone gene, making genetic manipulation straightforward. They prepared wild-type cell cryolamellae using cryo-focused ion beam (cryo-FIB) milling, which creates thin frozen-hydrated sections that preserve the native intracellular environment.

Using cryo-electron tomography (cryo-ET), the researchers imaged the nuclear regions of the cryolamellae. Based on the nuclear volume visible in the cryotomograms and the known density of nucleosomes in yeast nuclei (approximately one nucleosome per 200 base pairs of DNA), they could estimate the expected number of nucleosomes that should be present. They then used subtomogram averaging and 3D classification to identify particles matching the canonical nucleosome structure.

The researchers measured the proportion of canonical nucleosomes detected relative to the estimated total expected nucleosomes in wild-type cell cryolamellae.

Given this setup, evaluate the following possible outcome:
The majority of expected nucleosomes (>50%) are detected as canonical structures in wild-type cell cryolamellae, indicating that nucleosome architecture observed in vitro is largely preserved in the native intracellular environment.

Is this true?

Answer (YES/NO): NO